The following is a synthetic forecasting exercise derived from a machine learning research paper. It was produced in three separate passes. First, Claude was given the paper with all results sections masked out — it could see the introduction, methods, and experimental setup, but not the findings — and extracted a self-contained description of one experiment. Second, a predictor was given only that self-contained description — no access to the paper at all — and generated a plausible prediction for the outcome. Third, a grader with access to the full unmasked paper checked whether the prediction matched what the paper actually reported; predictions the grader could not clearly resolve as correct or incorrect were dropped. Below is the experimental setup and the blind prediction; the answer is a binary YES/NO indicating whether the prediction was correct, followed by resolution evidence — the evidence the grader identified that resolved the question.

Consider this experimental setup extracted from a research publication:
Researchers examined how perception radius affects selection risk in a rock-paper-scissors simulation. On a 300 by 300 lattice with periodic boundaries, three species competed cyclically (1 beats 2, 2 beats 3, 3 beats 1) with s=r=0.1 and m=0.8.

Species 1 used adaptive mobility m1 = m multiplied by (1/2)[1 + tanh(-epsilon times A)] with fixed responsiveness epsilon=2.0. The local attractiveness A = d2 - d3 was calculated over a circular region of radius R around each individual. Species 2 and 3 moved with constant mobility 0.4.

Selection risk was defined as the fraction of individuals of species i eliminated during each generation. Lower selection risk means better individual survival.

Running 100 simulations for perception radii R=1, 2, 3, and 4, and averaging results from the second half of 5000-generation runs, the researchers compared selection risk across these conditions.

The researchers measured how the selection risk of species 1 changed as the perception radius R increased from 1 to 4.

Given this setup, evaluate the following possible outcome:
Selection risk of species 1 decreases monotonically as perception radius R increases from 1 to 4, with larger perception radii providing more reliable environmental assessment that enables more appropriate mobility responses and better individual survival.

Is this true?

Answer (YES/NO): NO